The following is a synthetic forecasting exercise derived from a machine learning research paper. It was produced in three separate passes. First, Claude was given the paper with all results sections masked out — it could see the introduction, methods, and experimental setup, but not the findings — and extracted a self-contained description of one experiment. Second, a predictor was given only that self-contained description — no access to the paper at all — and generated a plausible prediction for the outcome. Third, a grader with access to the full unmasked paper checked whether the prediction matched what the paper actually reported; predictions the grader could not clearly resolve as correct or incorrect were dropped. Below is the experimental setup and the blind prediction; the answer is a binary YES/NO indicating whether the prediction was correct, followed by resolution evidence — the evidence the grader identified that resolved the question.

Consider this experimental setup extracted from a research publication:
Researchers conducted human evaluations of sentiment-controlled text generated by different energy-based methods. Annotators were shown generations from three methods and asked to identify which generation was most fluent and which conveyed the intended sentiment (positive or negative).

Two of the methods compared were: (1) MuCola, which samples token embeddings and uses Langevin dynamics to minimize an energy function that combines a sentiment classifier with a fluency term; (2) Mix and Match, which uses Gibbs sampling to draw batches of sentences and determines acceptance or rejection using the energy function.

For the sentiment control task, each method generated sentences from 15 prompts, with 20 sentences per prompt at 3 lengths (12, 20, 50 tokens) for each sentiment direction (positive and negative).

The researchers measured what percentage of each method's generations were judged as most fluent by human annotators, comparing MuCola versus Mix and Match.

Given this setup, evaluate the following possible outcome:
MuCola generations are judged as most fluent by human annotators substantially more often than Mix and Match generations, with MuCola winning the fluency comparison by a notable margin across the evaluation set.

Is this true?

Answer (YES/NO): NO